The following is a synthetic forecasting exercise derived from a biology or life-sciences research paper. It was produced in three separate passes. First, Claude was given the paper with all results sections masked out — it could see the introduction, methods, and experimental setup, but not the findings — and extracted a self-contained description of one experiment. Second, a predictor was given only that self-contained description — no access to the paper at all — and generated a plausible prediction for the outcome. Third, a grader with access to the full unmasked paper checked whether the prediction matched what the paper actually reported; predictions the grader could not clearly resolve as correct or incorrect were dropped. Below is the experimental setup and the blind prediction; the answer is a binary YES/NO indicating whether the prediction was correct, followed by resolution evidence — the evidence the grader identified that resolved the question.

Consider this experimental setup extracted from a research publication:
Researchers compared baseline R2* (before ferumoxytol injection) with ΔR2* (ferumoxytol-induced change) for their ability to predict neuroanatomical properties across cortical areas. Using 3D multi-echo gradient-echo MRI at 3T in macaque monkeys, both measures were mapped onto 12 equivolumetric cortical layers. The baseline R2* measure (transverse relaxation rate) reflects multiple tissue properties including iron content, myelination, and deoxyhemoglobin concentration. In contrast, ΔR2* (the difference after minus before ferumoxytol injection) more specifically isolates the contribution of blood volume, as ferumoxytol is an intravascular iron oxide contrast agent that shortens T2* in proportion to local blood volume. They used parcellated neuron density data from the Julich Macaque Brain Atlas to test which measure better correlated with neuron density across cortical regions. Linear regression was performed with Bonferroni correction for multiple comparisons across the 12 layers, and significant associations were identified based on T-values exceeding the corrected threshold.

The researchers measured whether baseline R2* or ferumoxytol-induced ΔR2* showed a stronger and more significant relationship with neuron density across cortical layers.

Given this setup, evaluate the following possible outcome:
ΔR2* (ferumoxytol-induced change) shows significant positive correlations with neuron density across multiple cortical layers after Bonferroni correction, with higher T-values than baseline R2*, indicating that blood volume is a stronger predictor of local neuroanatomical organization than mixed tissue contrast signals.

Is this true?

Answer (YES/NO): NO